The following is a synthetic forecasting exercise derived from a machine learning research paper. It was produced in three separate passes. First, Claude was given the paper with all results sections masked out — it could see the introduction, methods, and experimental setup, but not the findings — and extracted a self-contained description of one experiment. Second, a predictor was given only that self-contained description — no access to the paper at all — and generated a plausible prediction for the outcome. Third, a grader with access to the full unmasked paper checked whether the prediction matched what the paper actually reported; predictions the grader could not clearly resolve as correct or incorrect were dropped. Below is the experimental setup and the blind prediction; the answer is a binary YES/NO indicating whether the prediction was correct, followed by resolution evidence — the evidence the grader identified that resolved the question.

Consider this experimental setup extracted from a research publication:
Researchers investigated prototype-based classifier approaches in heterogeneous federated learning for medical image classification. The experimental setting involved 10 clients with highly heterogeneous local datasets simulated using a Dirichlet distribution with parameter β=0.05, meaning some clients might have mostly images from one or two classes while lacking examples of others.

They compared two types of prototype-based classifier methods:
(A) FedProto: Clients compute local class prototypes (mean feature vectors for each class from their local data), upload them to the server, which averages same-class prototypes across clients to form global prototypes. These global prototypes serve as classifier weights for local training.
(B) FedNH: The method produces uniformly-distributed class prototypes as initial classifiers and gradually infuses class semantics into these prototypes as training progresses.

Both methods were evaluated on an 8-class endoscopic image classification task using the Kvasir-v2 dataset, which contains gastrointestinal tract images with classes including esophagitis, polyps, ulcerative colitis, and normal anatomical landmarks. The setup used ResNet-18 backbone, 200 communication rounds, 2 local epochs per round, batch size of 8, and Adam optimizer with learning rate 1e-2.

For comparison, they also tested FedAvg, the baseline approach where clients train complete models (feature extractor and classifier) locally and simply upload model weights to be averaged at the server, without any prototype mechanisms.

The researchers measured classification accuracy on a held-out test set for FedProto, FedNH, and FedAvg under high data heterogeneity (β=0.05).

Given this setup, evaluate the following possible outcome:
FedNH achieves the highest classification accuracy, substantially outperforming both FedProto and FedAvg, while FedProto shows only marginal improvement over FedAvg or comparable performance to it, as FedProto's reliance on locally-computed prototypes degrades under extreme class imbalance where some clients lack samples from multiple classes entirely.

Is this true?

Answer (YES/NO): NO